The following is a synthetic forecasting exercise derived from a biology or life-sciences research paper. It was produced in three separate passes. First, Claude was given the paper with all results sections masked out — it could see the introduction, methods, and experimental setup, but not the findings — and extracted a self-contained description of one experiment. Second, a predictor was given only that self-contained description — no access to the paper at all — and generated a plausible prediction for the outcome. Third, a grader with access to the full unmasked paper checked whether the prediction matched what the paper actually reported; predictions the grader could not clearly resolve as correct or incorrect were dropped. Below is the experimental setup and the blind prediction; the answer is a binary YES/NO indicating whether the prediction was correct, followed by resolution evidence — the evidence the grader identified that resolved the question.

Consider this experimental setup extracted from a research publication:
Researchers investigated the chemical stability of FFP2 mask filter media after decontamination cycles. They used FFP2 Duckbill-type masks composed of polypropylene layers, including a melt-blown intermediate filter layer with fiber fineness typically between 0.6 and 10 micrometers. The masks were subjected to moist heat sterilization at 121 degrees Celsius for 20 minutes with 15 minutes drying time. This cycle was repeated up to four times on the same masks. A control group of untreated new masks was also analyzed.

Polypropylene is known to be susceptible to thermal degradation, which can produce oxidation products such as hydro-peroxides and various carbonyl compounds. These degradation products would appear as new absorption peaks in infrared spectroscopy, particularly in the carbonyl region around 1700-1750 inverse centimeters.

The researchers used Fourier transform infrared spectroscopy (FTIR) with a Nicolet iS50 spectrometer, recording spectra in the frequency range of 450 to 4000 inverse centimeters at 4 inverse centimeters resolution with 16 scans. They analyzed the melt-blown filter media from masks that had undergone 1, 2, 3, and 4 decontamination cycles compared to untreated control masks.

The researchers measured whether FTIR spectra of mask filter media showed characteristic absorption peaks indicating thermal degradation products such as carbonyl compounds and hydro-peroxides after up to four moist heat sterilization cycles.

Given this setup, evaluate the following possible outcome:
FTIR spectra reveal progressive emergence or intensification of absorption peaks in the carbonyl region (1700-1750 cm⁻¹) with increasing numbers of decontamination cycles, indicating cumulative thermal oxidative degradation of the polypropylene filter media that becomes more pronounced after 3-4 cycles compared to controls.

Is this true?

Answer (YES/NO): NO